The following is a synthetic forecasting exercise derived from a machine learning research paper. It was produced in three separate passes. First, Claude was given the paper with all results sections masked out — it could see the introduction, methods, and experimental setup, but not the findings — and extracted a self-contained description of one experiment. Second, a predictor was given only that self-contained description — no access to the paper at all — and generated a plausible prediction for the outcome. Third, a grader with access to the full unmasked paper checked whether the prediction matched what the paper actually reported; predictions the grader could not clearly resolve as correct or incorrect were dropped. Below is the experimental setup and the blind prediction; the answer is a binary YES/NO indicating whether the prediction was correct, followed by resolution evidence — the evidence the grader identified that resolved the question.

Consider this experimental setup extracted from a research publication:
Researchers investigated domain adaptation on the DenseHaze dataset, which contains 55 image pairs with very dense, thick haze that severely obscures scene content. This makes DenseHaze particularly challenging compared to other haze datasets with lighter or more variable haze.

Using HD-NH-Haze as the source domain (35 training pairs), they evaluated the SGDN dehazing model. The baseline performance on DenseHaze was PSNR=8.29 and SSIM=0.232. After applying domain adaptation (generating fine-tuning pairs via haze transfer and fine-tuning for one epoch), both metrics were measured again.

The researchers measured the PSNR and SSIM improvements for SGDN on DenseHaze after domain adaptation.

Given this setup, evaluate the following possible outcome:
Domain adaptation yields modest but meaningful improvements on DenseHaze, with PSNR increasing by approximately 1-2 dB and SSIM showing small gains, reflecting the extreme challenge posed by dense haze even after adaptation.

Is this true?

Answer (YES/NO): NO